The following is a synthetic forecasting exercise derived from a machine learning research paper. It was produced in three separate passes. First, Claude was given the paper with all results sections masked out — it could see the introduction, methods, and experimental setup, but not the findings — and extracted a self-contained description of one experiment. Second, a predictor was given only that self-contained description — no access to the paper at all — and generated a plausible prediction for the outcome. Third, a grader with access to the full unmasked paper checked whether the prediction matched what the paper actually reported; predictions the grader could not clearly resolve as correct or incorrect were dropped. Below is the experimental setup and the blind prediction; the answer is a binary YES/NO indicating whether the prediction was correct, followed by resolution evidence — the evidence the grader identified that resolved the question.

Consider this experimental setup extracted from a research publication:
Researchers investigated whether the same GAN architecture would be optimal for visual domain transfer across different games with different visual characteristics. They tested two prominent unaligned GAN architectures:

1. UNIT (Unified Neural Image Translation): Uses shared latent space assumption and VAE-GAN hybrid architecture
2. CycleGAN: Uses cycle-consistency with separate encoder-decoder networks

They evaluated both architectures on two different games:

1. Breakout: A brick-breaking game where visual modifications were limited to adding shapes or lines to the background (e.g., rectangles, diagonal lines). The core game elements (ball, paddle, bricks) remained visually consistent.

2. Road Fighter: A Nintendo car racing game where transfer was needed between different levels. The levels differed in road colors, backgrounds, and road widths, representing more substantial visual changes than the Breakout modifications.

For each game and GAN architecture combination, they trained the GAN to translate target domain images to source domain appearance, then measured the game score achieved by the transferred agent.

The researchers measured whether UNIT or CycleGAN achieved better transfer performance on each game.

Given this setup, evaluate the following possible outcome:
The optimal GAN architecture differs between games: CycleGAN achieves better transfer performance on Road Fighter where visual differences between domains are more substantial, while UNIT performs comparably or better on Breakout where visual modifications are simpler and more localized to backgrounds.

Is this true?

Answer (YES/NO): YES